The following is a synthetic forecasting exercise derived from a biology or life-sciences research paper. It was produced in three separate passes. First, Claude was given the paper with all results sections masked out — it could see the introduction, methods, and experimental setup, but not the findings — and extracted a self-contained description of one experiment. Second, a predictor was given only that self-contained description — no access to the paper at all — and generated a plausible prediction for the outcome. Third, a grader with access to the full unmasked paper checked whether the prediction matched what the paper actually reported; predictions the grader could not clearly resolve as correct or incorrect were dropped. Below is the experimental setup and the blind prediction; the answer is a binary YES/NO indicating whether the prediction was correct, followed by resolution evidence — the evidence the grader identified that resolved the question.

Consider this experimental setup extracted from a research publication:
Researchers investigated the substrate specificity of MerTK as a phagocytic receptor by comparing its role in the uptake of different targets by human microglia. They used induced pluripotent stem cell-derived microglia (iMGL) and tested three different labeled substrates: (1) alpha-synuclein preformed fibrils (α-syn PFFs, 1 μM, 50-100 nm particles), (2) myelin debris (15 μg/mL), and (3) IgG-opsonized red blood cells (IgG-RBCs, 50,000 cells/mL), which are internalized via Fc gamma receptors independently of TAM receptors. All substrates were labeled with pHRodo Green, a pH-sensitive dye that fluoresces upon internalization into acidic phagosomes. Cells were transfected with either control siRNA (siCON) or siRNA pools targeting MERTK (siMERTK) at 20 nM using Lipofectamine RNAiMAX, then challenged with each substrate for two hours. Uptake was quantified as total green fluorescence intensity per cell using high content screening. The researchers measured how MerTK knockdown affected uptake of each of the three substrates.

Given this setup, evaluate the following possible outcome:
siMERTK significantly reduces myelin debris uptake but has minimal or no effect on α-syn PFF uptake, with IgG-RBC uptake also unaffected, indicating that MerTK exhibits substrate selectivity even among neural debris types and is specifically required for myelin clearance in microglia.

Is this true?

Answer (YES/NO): NO